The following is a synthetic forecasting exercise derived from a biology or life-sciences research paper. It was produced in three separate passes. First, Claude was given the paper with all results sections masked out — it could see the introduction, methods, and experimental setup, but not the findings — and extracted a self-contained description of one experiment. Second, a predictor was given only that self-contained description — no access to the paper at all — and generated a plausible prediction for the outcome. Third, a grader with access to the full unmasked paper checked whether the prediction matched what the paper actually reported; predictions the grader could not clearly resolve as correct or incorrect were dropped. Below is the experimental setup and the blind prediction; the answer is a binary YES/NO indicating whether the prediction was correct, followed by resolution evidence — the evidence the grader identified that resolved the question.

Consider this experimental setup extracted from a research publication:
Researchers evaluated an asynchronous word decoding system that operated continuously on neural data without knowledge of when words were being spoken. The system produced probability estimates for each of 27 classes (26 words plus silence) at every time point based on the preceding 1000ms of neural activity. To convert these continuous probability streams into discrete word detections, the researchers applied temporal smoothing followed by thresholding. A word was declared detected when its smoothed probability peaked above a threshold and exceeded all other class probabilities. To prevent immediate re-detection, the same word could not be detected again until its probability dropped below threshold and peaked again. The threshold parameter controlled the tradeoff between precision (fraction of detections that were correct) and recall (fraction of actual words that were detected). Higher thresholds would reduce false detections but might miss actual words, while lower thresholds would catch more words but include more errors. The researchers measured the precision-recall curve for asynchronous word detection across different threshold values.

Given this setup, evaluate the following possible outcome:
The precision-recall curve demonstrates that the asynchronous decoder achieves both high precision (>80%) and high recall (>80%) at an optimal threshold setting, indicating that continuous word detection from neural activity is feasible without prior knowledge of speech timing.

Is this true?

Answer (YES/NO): NO